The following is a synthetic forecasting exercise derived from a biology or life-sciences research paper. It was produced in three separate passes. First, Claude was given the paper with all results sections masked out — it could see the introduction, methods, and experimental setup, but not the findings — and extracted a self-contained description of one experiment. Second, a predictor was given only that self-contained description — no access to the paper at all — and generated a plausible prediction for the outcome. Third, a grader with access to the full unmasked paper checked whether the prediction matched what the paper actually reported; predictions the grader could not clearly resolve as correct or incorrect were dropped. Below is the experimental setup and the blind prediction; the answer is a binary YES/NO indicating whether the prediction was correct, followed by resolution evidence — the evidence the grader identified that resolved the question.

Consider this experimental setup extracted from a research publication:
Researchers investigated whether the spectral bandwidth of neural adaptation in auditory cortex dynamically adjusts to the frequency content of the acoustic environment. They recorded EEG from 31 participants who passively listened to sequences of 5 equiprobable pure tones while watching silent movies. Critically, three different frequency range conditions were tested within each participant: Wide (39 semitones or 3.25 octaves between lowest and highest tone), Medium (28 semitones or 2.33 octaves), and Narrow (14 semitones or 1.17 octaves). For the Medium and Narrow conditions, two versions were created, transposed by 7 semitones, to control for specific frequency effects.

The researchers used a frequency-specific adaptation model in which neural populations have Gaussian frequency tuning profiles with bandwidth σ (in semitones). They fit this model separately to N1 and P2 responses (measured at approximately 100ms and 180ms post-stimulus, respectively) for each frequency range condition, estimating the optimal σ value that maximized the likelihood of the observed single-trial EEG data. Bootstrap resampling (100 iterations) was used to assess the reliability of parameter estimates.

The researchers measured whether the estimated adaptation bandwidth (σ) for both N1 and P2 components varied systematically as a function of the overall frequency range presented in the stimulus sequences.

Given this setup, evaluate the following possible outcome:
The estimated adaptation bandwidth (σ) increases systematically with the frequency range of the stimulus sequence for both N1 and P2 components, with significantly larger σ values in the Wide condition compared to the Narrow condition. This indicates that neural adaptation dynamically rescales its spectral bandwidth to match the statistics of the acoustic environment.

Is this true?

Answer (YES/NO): YES